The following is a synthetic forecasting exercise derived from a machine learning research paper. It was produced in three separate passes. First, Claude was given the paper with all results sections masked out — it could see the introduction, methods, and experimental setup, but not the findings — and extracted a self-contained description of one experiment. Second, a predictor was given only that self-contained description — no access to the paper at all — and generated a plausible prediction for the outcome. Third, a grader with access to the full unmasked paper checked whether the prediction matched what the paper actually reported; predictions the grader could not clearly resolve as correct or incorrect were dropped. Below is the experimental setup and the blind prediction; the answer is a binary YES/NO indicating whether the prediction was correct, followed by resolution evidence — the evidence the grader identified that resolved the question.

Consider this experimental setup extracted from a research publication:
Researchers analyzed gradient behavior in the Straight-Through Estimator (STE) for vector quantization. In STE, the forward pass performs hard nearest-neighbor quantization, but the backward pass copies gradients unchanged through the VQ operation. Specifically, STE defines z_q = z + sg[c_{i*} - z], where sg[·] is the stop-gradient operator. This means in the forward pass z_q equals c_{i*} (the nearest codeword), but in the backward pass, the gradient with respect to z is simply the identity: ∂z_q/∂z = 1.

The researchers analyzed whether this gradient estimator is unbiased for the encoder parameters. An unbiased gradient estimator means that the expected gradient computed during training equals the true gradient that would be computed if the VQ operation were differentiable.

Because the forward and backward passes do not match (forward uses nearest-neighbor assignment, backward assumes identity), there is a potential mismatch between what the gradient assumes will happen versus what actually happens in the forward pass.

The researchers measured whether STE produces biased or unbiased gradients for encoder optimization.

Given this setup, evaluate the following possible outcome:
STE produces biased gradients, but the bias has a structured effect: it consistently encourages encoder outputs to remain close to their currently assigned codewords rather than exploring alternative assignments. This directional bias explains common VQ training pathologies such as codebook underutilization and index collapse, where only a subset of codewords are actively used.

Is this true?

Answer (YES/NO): NO